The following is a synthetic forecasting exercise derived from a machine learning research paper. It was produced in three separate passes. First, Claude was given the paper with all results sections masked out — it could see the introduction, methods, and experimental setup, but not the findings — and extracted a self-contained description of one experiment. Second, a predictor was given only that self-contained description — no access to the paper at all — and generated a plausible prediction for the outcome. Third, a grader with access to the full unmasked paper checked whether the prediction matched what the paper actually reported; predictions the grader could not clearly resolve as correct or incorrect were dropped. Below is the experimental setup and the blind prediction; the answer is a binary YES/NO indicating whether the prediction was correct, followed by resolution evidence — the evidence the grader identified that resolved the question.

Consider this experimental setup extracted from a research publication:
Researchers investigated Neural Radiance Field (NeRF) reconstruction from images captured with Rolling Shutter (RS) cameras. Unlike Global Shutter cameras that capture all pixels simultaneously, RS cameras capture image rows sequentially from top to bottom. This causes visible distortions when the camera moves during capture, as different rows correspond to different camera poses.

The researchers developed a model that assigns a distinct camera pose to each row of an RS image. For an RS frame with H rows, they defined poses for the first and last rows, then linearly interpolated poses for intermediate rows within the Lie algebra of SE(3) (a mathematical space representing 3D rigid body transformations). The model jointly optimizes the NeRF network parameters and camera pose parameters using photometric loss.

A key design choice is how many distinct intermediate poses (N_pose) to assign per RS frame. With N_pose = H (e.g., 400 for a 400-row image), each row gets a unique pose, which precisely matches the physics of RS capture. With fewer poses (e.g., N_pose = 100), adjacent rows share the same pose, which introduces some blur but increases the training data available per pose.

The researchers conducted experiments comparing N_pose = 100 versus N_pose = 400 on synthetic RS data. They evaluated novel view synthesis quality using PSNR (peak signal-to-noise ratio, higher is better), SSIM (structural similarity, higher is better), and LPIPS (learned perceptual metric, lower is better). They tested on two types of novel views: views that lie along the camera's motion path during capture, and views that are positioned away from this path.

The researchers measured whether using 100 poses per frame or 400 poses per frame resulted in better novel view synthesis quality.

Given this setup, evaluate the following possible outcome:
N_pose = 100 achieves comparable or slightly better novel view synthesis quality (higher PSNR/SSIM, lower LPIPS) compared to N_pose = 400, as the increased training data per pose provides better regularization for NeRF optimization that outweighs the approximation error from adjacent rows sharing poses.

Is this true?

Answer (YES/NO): YES